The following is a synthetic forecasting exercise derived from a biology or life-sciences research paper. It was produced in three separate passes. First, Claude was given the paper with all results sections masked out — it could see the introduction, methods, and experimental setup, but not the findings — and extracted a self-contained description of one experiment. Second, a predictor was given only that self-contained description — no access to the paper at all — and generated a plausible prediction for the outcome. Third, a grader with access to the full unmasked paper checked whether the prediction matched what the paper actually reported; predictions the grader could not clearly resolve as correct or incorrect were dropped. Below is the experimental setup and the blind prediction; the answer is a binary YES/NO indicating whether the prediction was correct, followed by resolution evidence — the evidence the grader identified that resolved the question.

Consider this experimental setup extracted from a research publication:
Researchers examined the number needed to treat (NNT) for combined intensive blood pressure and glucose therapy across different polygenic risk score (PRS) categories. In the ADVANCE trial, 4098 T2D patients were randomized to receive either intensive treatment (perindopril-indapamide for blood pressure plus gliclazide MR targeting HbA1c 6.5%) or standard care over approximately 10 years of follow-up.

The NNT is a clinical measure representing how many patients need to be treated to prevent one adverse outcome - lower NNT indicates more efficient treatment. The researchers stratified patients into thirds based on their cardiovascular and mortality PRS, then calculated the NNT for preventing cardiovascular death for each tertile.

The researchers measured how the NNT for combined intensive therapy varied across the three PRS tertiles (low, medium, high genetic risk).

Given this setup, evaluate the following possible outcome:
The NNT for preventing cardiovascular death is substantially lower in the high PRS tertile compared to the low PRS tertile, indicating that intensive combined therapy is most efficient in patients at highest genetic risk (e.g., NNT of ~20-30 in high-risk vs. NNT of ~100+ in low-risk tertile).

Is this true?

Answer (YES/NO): NO